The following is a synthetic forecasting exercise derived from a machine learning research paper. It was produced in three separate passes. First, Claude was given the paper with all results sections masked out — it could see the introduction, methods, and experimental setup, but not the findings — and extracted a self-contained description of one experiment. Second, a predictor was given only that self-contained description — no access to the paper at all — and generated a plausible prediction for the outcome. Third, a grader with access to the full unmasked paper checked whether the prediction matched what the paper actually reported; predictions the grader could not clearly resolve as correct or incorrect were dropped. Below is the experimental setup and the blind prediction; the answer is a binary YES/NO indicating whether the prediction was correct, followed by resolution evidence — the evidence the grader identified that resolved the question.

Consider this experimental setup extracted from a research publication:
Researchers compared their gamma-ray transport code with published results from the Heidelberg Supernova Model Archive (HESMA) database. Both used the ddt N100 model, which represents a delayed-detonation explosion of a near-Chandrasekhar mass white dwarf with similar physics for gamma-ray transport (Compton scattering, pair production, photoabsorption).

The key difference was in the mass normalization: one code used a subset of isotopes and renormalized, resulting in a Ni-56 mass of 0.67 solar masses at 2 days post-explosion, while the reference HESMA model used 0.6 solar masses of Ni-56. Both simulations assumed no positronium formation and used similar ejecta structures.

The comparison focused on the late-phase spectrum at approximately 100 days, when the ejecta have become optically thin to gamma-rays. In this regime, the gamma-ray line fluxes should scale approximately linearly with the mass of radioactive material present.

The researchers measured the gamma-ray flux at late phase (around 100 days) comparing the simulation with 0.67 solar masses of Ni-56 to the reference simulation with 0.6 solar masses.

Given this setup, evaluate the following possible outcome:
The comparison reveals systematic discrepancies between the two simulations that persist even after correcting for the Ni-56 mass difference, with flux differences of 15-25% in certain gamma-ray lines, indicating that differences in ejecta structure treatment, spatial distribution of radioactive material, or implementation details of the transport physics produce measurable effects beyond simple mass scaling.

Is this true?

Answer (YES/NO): NO